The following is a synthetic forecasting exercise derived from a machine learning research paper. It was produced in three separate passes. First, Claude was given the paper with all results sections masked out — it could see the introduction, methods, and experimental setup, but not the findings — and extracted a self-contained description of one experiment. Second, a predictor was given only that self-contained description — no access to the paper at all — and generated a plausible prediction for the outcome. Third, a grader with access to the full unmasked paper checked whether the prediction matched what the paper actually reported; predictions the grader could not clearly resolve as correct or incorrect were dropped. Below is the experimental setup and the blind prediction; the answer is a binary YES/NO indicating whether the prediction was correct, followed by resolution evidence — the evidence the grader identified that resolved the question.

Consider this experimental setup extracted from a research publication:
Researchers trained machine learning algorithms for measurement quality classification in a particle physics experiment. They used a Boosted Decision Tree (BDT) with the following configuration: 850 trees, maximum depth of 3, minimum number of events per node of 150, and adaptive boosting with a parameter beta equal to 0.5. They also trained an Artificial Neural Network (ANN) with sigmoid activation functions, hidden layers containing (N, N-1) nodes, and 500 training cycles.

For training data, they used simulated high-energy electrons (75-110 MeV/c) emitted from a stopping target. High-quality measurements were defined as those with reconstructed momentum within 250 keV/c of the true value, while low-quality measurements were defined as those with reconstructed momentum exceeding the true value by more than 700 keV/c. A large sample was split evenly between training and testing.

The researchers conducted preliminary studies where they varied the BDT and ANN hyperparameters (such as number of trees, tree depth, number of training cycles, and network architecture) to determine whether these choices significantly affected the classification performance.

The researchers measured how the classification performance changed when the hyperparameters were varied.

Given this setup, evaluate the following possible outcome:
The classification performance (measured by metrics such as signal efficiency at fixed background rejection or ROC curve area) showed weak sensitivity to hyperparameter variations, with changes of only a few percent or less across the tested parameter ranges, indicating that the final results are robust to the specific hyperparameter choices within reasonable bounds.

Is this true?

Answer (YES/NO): YES